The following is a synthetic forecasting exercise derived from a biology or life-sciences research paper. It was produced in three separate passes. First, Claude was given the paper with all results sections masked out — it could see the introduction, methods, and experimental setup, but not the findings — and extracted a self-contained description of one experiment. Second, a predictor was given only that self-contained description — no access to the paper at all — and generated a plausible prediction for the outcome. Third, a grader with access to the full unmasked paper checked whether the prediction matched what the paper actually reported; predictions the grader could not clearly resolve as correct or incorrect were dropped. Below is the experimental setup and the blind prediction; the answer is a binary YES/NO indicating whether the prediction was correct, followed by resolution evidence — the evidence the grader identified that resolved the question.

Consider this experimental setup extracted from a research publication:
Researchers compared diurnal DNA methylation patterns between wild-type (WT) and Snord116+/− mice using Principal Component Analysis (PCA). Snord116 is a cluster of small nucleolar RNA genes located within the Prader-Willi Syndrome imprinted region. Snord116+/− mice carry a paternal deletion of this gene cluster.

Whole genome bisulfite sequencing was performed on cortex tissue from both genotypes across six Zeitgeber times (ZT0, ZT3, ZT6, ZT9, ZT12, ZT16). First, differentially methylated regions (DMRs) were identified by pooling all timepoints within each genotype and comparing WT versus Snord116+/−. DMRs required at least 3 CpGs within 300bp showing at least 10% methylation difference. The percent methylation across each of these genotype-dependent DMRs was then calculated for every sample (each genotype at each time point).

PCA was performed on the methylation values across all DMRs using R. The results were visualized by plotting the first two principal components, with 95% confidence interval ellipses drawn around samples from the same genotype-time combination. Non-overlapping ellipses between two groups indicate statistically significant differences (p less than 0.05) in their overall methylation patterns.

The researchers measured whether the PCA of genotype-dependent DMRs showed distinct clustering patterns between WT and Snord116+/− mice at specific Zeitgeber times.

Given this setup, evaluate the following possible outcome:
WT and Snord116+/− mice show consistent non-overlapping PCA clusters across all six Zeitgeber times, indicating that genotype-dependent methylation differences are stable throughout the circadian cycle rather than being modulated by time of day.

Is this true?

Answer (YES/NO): NO